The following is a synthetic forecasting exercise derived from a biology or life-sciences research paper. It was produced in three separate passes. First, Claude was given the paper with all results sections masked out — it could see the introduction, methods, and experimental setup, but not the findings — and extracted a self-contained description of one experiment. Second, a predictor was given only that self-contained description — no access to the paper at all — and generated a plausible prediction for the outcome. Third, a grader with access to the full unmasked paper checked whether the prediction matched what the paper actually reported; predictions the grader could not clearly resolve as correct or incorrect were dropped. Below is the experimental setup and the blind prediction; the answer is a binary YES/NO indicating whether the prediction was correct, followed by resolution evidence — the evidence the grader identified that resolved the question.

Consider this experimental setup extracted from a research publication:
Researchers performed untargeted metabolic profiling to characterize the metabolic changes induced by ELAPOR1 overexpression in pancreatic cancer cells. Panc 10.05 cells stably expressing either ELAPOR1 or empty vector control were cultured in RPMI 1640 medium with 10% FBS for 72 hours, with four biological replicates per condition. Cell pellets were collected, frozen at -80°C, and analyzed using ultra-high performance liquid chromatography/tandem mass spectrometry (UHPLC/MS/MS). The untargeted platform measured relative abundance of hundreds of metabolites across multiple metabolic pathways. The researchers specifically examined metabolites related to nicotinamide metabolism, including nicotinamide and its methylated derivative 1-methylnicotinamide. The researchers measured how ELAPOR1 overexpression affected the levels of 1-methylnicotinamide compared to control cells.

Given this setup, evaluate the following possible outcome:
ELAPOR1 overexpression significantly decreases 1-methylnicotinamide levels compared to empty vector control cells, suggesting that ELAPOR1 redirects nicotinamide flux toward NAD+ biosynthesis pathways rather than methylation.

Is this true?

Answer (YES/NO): NO